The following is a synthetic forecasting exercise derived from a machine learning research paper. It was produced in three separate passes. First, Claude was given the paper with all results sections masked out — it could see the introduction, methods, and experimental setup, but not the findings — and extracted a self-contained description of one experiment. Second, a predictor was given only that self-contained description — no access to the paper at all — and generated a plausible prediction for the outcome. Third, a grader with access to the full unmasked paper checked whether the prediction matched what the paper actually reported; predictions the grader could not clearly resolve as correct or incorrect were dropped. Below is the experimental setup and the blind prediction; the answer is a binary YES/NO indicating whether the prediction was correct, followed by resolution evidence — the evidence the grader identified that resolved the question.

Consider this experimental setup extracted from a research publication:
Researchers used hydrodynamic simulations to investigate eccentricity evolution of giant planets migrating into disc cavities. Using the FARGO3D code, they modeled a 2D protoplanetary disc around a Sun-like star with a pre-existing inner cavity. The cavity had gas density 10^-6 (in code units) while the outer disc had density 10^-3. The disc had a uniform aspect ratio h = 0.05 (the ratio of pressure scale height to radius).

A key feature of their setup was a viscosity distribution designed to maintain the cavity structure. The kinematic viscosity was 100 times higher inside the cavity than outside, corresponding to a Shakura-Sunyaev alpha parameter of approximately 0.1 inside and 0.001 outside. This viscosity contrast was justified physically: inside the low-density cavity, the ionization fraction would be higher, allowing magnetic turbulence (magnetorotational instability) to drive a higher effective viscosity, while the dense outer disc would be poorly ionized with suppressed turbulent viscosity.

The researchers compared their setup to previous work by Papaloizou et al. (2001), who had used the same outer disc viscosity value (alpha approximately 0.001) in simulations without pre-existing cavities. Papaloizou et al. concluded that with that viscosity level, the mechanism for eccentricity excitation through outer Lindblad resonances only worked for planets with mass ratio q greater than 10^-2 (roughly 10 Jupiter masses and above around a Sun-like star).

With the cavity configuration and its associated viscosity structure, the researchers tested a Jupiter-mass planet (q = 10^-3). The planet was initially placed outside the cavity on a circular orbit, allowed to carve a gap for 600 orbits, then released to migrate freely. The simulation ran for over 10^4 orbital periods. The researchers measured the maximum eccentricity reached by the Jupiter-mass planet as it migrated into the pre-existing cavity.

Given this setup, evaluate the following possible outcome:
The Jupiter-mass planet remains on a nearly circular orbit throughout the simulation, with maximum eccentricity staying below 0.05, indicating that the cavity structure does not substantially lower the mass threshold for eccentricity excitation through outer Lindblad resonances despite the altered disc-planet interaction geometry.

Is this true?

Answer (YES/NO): NO